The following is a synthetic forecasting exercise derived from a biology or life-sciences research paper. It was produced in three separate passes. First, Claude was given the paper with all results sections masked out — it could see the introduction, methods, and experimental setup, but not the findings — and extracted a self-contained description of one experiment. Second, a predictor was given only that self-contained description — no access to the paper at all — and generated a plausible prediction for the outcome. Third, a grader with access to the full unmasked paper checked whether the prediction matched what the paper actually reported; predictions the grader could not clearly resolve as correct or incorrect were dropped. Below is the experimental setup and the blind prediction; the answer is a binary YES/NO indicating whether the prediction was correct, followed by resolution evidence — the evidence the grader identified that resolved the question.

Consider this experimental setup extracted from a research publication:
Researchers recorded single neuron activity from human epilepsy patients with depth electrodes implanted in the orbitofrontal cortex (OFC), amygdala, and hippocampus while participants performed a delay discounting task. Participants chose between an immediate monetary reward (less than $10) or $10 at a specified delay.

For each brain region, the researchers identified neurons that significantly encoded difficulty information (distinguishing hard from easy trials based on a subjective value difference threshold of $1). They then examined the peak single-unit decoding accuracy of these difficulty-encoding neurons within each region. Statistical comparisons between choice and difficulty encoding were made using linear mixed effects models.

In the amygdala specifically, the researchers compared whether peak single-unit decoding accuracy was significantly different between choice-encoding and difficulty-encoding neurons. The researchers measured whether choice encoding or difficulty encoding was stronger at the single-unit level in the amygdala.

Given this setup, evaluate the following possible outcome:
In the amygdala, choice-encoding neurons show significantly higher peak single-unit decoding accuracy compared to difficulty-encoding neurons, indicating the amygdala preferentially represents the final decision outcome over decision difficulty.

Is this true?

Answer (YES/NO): NO